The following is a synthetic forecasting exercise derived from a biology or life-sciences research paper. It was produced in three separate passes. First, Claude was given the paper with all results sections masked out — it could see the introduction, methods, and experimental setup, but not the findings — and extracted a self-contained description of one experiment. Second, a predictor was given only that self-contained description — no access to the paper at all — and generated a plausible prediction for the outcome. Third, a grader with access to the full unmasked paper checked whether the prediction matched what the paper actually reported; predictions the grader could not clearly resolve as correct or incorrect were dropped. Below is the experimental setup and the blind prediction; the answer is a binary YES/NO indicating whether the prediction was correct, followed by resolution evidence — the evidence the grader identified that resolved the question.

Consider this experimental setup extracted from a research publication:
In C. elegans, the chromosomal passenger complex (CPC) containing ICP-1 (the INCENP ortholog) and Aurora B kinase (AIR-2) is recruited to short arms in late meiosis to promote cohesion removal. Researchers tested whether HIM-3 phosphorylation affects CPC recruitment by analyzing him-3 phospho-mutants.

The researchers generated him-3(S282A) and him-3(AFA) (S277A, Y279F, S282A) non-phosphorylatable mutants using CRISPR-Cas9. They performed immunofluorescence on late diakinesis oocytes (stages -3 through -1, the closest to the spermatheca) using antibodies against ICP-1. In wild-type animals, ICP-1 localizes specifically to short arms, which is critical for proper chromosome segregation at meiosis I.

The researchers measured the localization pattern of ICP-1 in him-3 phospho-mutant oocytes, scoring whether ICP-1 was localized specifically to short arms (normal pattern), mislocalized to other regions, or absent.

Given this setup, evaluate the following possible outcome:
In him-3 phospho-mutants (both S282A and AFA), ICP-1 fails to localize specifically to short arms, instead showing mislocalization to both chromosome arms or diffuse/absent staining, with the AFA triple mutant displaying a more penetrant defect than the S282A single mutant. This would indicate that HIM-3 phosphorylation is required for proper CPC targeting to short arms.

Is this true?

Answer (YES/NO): NO